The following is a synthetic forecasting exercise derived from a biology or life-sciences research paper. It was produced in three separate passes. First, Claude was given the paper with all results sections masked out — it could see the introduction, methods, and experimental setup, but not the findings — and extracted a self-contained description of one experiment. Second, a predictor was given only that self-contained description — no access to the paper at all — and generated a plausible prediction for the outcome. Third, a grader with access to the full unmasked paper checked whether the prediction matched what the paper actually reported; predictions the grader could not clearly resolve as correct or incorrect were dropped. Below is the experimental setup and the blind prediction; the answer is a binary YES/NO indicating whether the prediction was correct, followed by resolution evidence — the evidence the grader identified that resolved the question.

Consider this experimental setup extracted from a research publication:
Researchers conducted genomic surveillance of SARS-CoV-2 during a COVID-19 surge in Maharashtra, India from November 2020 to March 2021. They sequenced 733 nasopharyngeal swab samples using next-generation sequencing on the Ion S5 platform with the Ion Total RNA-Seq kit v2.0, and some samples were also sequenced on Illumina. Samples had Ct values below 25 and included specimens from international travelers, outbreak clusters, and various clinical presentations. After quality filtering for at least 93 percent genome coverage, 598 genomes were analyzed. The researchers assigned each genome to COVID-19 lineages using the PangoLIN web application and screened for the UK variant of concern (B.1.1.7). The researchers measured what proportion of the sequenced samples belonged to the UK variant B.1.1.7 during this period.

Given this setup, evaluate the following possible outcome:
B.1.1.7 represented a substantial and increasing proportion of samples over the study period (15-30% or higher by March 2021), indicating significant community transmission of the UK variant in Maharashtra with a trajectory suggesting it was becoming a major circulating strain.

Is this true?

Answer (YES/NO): NO